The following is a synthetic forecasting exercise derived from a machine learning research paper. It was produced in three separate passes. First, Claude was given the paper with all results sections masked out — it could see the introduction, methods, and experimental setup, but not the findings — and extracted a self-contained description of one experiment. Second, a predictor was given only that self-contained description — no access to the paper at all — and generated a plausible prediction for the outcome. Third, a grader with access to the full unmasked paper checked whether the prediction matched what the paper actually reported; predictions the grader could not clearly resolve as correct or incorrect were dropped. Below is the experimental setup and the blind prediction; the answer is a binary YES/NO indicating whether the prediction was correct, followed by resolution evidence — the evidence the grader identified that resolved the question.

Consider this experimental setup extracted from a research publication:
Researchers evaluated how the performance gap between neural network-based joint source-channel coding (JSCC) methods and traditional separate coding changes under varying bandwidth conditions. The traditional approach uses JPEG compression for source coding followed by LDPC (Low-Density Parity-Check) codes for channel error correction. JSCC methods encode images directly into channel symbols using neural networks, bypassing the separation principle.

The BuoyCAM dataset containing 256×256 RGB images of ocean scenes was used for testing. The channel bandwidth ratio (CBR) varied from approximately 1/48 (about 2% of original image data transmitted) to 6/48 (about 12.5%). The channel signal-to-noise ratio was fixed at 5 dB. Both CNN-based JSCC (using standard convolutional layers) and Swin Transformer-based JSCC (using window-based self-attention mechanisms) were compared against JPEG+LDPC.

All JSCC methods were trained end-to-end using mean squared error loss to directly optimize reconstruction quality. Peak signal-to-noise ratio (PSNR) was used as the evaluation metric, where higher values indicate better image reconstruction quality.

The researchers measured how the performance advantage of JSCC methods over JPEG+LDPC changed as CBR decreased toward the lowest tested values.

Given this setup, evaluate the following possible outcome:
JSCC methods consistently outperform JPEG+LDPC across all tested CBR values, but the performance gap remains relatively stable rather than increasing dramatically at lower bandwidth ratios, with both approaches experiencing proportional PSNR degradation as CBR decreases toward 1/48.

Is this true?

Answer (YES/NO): NO